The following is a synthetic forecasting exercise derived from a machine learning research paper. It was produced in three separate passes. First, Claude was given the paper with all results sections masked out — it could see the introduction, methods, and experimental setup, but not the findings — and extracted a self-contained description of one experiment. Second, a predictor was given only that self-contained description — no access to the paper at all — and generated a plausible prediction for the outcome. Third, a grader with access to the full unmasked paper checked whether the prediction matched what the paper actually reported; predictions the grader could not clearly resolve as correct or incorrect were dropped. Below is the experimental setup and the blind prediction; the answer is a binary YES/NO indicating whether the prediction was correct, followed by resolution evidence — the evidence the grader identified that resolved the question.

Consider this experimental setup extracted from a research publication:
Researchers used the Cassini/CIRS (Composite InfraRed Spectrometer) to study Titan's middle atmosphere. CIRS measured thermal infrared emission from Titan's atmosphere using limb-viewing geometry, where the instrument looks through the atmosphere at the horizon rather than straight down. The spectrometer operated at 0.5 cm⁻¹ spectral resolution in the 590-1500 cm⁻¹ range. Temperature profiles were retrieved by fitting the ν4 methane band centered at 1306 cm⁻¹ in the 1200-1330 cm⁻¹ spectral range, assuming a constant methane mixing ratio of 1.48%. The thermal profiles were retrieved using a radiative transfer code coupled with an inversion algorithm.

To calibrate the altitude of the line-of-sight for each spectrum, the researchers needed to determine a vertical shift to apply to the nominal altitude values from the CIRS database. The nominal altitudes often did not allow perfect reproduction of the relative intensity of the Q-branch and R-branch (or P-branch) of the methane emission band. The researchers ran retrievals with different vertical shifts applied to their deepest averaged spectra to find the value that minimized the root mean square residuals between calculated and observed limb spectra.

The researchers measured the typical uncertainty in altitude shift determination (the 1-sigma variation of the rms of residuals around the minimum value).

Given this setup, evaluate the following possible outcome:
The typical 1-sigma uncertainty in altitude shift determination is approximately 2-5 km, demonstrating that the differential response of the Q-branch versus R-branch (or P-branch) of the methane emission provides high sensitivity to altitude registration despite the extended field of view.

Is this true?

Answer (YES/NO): YES